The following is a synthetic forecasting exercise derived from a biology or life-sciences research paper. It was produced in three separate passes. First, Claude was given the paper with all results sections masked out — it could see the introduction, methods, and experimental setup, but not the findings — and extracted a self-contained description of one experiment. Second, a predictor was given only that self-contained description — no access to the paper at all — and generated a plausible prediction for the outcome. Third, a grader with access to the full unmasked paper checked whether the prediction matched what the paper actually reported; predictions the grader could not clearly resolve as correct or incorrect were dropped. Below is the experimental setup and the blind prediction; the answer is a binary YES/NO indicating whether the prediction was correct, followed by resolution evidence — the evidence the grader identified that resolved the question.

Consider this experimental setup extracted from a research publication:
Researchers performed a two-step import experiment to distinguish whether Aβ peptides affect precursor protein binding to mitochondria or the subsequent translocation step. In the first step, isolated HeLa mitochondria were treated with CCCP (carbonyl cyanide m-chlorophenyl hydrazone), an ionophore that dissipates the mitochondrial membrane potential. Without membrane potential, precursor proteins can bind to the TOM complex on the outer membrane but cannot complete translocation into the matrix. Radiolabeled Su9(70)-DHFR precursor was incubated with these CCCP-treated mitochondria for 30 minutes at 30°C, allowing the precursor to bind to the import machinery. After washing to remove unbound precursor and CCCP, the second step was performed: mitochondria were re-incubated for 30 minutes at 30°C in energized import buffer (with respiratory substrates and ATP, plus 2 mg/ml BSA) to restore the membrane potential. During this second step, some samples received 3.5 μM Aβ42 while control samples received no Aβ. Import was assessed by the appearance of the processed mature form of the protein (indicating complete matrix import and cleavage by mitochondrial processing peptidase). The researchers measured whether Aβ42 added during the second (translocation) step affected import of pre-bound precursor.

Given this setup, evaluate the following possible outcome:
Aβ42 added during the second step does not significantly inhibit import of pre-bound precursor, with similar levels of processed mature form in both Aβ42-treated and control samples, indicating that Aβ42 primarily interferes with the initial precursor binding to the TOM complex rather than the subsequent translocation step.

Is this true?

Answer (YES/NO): YES